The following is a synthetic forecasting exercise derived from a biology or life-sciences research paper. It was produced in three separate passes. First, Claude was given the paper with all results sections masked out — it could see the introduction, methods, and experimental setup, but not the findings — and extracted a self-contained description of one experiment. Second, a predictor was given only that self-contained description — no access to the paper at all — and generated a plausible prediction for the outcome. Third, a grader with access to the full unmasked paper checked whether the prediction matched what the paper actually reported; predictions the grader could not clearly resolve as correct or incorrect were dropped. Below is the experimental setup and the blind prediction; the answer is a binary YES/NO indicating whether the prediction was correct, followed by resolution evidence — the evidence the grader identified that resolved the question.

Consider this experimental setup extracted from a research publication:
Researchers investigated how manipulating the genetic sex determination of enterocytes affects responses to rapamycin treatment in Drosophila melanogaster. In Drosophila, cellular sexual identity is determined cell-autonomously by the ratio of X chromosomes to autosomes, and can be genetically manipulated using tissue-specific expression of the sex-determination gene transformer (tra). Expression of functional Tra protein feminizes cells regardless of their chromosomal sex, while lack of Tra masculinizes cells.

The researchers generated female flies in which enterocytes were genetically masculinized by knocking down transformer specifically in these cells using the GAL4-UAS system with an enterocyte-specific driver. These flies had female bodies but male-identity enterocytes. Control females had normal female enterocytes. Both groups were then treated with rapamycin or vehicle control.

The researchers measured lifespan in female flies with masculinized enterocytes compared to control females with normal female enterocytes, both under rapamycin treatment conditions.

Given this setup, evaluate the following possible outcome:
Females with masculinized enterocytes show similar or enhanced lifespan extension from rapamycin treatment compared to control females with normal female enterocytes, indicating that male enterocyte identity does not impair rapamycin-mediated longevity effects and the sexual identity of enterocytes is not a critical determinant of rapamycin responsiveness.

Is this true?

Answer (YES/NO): NO